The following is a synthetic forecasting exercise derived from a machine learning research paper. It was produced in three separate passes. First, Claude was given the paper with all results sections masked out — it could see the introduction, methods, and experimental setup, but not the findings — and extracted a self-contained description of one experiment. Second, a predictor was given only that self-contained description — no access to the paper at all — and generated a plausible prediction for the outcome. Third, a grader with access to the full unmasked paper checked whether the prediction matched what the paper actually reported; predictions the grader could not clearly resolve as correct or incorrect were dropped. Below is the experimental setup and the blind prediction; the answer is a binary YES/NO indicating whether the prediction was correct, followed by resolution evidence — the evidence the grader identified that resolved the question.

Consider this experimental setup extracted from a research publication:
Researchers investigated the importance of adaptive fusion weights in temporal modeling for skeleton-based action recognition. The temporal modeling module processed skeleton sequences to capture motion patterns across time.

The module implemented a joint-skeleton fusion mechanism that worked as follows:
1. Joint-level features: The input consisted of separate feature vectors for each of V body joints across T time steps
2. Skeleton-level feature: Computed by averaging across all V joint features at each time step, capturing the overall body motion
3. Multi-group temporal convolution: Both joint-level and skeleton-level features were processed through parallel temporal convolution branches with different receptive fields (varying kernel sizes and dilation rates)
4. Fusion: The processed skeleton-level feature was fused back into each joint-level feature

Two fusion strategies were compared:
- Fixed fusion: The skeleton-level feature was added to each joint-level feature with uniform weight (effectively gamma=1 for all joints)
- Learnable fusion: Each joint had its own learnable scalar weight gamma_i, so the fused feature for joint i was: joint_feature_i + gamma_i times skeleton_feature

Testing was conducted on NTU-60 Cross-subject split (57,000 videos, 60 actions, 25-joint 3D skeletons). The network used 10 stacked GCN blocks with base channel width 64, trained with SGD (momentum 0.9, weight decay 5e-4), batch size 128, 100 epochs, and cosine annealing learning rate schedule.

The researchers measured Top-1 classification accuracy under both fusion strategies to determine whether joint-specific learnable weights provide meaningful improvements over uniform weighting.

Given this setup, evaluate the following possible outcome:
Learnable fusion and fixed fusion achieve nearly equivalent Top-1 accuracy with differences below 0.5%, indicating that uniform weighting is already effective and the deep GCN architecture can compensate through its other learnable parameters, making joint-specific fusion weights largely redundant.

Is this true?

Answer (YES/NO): NO